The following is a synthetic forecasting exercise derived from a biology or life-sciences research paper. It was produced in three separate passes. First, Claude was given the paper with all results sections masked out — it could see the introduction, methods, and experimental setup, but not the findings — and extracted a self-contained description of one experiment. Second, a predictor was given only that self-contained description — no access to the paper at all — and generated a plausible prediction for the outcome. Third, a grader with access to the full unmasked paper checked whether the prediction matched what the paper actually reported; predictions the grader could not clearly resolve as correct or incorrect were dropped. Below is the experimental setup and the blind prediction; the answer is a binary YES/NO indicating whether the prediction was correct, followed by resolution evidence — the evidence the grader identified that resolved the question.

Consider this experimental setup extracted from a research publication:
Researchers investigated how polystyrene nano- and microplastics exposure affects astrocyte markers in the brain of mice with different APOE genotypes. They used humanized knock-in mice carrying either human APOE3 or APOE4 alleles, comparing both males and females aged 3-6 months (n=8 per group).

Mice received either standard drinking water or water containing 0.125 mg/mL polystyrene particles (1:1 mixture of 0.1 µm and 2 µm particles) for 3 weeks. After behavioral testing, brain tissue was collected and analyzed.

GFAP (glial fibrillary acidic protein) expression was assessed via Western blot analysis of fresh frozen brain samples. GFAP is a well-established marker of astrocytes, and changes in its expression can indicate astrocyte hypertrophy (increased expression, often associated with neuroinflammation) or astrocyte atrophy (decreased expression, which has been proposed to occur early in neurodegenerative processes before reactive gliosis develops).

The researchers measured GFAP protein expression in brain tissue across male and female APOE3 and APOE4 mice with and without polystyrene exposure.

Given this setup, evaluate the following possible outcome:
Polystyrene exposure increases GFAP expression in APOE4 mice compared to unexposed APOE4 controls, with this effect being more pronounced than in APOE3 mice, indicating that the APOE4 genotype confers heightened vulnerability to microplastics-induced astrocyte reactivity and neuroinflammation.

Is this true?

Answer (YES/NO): NO